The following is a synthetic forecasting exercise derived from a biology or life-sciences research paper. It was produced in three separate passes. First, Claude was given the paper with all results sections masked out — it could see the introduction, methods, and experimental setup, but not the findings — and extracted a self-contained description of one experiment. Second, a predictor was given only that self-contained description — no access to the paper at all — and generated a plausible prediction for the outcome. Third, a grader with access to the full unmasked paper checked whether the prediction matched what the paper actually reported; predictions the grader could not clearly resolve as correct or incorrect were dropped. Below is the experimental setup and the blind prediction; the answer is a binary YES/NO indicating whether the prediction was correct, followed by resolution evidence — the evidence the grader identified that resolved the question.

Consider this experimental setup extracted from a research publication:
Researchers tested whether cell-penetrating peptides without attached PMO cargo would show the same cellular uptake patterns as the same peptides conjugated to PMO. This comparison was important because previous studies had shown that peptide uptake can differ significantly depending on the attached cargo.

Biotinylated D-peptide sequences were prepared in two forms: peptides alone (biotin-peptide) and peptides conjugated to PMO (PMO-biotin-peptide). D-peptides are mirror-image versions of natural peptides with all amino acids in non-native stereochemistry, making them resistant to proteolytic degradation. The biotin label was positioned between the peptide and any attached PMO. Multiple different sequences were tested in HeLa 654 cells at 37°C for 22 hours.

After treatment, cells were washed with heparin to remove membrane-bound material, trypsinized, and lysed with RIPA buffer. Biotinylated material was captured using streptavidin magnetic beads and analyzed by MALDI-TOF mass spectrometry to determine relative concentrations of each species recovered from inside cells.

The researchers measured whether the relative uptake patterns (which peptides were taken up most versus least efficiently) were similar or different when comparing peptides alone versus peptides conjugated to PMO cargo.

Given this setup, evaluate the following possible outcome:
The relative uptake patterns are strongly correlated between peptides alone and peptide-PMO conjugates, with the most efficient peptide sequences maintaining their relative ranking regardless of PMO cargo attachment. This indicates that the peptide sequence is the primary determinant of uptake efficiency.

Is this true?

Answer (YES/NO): NO